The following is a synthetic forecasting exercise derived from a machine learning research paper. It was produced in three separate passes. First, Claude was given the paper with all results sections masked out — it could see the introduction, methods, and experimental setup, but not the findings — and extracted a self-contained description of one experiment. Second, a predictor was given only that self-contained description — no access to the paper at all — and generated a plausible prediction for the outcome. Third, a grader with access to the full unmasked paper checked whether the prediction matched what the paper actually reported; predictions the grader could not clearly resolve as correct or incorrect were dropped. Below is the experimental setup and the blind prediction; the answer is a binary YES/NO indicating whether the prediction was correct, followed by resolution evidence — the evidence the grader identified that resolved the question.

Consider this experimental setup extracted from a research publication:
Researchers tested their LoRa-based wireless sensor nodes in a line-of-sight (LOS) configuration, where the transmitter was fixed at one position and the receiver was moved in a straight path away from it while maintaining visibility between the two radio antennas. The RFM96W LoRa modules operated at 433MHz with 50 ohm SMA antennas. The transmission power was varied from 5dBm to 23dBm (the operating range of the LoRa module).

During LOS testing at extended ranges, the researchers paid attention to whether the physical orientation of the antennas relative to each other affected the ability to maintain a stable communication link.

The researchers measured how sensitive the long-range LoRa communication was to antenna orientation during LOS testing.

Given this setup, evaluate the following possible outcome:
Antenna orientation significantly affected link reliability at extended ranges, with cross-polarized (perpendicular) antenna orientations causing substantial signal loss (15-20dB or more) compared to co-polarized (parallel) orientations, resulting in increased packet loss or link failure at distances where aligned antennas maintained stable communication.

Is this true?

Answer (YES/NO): NO